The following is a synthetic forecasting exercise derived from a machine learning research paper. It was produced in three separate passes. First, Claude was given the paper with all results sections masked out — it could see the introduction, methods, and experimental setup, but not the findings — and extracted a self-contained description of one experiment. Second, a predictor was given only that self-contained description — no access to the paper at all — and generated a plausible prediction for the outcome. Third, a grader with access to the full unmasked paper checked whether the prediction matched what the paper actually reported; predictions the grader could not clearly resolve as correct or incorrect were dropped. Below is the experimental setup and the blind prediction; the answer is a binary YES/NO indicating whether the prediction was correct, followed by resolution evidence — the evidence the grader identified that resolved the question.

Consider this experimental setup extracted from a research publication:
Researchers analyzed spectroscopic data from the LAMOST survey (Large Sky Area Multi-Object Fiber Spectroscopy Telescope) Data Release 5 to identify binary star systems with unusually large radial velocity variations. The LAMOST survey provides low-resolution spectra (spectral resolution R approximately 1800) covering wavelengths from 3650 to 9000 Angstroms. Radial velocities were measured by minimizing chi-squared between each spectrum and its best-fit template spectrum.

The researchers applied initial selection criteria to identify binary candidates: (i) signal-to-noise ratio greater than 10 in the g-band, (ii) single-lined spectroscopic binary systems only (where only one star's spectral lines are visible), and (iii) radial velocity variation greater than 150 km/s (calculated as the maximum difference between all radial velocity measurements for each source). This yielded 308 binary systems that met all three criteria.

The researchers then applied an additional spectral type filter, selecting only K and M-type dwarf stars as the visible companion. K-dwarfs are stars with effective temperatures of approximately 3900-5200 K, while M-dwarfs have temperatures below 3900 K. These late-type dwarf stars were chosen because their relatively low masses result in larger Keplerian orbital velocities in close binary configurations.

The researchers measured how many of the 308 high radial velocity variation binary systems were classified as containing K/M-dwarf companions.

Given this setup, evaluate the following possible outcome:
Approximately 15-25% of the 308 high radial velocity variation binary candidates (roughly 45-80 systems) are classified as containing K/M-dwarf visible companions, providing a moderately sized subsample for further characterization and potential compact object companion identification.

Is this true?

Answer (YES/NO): NO